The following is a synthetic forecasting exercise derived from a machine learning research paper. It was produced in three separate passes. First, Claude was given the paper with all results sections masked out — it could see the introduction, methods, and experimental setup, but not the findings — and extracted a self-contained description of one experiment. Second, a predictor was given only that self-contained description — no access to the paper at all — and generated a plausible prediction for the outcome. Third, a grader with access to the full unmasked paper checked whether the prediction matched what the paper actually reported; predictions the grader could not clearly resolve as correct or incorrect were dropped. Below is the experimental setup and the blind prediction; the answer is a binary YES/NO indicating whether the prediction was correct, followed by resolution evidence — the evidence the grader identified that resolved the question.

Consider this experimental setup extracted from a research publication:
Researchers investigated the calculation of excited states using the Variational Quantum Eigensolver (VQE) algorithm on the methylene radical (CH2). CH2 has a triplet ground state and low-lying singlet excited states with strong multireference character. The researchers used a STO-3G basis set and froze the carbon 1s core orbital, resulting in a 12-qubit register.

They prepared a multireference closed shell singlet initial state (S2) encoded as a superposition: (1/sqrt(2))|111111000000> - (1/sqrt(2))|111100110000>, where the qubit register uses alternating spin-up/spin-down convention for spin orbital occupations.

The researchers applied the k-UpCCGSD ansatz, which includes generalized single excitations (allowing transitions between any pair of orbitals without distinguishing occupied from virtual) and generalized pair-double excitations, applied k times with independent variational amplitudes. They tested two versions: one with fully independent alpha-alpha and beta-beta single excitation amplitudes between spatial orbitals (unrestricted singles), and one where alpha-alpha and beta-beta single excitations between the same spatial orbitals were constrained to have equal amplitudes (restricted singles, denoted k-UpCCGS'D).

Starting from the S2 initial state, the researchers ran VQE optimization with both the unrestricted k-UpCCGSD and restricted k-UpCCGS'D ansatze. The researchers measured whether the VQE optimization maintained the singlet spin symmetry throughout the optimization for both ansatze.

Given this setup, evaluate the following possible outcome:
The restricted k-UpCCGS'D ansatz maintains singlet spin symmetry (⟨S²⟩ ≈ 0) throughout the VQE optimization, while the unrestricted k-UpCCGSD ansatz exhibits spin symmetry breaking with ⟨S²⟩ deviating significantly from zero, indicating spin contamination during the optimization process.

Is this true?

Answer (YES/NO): NO